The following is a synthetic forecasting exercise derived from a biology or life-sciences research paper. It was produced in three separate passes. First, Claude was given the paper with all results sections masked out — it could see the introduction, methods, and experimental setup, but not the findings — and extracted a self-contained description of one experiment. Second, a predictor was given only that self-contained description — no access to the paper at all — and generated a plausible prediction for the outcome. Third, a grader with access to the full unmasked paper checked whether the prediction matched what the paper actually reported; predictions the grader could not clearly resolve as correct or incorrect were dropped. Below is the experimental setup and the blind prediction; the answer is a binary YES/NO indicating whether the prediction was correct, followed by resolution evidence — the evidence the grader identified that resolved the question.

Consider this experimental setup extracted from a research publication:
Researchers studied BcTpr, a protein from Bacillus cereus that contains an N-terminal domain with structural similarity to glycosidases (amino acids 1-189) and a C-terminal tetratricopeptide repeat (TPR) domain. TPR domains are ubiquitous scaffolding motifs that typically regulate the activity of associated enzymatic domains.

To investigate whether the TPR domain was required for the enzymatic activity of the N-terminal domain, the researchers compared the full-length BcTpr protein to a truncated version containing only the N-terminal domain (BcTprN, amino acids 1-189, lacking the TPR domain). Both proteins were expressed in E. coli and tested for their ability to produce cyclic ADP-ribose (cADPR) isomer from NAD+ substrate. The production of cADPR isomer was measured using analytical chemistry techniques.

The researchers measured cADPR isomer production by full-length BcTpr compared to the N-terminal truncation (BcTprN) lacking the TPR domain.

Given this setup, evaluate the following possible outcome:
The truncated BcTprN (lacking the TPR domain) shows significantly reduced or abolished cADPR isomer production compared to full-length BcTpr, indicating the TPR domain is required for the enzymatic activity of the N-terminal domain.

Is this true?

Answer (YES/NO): YES